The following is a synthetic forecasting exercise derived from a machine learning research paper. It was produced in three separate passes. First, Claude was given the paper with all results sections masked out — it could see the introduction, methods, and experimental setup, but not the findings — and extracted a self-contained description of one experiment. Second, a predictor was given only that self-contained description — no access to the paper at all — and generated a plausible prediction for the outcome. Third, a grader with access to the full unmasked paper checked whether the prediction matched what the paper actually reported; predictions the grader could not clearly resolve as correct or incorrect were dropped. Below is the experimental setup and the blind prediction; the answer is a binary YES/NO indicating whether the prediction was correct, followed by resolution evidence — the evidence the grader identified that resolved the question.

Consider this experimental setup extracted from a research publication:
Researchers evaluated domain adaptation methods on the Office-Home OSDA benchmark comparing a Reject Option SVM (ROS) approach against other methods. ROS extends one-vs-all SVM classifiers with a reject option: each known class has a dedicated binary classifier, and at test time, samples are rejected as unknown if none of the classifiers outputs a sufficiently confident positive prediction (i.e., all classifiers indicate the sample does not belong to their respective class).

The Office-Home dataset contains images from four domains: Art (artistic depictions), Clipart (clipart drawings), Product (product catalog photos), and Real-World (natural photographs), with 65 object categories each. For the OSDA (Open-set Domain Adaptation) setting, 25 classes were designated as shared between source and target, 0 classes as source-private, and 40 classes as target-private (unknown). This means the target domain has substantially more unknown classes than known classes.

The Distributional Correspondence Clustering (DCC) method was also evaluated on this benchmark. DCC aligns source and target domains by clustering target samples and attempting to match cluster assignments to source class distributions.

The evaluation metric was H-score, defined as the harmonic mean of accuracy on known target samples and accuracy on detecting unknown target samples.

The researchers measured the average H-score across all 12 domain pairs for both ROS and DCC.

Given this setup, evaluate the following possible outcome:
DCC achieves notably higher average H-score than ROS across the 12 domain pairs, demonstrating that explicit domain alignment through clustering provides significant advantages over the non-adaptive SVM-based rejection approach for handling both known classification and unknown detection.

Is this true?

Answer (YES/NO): NO